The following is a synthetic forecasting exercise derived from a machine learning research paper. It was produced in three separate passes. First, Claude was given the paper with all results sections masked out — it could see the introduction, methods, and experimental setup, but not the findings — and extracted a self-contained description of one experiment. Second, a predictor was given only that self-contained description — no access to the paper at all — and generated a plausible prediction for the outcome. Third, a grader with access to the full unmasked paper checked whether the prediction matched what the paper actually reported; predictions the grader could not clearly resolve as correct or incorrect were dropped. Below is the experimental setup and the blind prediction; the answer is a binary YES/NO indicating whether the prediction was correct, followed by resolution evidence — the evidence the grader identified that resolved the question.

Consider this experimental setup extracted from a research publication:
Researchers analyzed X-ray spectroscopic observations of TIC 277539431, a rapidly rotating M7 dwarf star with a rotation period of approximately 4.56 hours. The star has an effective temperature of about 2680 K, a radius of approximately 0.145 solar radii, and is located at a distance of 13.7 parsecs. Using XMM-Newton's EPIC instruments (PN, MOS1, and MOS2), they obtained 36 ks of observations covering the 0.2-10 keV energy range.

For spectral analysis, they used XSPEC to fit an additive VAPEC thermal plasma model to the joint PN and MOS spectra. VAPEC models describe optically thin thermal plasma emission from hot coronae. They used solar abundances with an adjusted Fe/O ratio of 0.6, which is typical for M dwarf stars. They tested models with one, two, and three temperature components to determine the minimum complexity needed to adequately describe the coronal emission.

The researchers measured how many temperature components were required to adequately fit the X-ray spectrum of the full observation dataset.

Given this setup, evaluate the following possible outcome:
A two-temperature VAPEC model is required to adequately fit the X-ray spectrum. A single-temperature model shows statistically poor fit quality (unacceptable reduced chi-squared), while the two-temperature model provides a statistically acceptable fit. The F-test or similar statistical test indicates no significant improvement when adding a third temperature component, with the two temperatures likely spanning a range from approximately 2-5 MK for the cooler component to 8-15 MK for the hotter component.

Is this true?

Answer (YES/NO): YES